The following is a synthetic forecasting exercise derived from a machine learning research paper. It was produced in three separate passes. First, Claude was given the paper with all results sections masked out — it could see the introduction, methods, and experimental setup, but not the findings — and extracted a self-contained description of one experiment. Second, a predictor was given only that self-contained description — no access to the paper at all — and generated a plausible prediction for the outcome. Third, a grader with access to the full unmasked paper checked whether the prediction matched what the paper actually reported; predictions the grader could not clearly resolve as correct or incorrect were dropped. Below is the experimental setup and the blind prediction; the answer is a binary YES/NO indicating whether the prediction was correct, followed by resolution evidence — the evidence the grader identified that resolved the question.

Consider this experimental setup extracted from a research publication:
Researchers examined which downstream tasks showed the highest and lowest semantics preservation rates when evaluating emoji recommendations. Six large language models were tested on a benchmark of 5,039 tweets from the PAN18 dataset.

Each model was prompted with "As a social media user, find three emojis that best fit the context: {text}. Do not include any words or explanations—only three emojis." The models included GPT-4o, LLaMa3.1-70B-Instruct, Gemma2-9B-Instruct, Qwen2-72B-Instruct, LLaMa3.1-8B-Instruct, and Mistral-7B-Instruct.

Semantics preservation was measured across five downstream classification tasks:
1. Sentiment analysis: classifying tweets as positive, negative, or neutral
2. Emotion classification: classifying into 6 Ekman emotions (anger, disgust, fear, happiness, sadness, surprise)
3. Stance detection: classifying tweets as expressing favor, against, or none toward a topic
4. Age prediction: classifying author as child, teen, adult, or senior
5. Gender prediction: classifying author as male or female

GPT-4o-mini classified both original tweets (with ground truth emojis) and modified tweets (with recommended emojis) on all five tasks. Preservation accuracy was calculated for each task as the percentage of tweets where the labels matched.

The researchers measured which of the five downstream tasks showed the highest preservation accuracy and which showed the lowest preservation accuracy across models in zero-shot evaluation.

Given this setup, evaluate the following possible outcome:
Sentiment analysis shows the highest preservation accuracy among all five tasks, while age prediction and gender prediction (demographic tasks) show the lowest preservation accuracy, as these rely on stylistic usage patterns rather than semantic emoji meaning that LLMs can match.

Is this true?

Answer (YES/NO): NO